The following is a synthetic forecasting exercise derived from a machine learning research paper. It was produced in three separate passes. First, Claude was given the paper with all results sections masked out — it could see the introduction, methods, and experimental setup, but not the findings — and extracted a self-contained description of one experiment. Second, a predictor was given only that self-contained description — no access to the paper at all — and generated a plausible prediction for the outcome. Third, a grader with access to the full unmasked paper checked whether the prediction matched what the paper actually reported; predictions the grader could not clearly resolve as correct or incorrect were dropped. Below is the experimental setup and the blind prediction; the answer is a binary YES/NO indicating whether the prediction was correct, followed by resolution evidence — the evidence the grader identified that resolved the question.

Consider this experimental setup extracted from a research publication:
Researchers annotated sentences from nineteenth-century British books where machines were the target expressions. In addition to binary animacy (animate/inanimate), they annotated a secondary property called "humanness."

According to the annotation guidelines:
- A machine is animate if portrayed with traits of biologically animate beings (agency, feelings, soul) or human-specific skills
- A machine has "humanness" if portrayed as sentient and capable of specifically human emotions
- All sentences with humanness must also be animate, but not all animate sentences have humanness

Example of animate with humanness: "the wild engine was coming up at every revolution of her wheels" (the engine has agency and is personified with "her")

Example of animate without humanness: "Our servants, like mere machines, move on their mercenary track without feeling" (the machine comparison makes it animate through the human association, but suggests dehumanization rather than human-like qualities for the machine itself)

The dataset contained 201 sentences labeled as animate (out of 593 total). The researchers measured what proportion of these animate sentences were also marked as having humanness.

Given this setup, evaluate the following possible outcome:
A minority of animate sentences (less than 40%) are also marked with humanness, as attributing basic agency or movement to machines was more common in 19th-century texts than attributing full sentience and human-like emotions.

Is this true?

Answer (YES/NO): NO